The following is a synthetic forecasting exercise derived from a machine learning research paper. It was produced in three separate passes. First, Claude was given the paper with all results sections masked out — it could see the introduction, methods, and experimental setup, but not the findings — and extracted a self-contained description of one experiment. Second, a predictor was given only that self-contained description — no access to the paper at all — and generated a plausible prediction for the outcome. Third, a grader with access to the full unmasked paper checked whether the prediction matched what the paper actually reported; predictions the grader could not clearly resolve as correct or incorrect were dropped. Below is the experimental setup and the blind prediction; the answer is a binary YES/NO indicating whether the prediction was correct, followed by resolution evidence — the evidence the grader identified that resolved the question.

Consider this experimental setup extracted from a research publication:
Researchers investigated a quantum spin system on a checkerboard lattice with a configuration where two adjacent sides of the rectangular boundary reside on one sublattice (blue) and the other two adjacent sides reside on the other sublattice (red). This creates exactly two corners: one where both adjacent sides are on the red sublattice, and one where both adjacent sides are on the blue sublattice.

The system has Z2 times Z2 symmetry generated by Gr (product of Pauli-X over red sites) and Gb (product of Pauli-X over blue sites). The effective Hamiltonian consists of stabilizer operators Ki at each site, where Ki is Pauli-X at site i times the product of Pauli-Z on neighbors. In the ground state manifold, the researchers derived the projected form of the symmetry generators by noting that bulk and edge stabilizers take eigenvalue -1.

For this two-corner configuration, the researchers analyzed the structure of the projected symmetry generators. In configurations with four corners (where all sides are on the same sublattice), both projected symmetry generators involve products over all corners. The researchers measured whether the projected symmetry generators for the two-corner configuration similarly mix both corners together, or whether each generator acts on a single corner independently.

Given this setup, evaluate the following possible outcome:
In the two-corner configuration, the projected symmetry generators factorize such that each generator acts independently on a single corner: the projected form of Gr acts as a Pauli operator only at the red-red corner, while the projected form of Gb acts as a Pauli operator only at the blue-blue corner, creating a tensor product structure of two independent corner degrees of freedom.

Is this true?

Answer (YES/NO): NO